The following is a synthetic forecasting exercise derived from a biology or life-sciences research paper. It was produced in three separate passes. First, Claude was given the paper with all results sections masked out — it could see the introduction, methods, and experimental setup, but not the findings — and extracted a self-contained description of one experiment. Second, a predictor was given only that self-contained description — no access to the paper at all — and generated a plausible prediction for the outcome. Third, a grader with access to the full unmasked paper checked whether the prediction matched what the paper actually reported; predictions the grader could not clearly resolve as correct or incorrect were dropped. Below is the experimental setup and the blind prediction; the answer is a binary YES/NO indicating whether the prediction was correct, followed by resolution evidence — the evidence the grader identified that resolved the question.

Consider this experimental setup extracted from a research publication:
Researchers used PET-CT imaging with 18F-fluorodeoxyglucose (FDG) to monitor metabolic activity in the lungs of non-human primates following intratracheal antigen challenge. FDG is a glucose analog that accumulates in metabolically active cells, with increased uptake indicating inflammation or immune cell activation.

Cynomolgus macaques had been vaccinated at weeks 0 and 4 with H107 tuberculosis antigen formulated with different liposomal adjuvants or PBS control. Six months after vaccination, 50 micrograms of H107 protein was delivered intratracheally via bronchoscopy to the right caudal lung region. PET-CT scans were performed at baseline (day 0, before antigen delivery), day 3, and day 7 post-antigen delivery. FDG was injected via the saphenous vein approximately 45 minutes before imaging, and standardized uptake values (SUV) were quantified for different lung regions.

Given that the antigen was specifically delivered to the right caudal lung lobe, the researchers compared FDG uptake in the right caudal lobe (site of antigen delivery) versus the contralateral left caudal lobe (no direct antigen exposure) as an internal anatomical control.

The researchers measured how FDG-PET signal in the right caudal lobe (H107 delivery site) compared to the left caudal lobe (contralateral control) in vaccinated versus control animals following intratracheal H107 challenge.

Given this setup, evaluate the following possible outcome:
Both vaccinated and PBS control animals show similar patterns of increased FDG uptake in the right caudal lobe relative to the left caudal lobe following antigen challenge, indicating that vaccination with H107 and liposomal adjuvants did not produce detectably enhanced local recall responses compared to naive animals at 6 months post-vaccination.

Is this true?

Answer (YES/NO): NO